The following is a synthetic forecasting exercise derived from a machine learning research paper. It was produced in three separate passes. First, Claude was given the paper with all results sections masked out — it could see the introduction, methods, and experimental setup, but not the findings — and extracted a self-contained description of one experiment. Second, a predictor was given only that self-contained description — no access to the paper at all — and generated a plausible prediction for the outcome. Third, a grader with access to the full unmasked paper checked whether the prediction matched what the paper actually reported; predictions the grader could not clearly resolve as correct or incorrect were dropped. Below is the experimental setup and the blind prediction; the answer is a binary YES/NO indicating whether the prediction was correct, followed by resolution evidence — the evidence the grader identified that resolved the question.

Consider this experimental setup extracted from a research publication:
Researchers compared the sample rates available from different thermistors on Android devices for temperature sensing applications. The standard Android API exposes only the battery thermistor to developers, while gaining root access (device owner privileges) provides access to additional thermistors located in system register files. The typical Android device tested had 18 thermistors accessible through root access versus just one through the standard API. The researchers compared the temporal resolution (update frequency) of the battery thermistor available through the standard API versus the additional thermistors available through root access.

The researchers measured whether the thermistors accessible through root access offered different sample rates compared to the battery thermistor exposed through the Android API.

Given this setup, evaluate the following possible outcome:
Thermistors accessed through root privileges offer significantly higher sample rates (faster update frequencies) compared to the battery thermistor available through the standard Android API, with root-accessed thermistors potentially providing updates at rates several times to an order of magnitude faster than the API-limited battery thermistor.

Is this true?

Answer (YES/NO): YES